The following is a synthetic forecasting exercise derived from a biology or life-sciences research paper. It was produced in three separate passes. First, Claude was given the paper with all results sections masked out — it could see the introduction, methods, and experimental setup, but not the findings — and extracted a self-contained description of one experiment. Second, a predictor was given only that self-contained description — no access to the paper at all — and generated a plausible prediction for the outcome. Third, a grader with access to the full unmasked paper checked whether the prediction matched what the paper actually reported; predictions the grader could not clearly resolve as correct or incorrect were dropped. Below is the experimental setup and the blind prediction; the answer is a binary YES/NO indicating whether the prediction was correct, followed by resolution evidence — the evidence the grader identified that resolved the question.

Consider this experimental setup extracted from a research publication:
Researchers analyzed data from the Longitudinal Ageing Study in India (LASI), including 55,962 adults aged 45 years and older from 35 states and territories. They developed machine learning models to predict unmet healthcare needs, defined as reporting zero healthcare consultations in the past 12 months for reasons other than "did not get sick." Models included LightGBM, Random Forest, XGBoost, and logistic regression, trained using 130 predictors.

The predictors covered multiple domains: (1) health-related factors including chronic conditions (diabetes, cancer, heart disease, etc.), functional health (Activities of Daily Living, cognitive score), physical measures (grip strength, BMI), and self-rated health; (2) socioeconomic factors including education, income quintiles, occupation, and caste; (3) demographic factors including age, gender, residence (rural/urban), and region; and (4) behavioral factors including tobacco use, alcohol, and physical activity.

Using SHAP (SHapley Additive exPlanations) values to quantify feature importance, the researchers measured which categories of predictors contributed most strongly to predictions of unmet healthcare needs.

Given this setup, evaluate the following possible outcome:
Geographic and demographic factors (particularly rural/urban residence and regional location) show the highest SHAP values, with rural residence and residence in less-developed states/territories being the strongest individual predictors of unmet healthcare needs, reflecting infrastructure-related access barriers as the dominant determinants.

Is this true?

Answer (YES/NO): NO